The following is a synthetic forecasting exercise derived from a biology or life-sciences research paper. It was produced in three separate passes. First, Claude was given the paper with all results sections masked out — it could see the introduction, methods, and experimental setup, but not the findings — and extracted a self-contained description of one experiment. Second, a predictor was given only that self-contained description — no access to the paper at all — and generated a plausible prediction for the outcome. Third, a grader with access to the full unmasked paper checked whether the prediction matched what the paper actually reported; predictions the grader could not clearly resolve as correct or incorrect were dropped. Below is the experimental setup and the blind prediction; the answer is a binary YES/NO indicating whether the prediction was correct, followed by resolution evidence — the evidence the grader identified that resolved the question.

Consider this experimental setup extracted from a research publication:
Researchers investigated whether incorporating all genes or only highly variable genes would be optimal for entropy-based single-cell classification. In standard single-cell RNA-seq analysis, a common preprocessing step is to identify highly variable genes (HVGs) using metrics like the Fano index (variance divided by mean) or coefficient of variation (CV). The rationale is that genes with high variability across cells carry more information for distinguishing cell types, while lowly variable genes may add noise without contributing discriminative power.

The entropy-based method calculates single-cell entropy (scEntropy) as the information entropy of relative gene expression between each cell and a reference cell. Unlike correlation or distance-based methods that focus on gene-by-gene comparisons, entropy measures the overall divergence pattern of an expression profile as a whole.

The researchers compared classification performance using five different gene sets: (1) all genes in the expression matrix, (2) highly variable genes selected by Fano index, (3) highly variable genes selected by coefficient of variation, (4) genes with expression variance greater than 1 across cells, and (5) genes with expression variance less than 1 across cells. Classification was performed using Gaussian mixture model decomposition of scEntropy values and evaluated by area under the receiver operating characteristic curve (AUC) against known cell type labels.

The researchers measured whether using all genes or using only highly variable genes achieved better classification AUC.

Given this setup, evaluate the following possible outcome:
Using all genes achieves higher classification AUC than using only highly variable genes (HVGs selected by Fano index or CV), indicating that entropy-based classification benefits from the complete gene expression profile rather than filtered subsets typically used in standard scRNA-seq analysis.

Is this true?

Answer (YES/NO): YES